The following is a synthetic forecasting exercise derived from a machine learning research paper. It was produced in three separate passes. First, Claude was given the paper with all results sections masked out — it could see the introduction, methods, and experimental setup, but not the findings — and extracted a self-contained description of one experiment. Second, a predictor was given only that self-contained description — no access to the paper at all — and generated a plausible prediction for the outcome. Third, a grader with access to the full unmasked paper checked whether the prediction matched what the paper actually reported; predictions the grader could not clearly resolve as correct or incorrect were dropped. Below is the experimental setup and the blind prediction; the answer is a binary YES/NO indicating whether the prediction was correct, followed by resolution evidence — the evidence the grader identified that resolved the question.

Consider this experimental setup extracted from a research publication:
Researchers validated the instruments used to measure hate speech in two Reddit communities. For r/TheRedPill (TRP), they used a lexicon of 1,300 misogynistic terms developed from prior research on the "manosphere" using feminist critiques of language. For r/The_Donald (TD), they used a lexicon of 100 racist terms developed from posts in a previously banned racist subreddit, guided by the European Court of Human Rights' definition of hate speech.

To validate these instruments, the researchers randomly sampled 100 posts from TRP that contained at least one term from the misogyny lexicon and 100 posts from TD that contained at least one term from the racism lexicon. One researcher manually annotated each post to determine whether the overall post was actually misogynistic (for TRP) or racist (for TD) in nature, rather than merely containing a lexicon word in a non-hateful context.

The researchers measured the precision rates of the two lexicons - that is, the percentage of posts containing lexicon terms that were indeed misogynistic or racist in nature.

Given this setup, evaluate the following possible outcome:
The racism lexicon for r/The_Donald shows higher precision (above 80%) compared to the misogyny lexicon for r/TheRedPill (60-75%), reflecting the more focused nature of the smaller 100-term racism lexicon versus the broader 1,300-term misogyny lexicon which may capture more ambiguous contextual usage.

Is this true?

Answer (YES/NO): NO